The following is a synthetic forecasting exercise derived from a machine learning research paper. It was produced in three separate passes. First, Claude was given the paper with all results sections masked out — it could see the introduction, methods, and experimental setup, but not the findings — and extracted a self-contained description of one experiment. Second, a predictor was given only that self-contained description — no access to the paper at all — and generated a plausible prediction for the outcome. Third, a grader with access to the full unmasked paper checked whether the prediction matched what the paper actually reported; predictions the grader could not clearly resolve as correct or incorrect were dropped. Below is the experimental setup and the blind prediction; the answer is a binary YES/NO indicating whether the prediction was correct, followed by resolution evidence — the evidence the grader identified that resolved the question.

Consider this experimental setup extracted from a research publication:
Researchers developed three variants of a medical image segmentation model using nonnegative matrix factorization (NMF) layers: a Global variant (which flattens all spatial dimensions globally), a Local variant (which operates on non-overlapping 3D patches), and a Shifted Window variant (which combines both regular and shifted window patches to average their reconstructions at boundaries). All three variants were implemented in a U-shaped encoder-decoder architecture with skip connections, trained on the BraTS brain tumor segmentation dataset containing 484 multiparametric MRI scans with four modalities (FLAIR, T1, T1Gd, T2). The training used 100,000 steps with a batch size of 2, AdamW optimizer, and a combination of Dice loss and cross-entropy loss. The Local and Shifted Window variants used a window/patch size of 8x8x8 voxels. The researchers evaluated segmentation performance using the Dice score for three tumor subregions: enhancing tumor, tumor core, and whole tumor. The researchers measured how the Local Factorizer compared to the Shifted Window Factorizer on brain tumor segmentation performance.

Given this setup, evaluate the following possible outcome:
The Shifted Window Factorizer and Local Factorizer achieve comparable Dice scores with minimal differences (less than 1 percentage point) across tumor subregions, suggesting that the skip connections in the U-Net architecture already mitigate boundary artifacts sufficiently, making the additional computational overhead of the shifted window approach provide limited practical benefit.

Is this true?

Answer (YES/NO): NO